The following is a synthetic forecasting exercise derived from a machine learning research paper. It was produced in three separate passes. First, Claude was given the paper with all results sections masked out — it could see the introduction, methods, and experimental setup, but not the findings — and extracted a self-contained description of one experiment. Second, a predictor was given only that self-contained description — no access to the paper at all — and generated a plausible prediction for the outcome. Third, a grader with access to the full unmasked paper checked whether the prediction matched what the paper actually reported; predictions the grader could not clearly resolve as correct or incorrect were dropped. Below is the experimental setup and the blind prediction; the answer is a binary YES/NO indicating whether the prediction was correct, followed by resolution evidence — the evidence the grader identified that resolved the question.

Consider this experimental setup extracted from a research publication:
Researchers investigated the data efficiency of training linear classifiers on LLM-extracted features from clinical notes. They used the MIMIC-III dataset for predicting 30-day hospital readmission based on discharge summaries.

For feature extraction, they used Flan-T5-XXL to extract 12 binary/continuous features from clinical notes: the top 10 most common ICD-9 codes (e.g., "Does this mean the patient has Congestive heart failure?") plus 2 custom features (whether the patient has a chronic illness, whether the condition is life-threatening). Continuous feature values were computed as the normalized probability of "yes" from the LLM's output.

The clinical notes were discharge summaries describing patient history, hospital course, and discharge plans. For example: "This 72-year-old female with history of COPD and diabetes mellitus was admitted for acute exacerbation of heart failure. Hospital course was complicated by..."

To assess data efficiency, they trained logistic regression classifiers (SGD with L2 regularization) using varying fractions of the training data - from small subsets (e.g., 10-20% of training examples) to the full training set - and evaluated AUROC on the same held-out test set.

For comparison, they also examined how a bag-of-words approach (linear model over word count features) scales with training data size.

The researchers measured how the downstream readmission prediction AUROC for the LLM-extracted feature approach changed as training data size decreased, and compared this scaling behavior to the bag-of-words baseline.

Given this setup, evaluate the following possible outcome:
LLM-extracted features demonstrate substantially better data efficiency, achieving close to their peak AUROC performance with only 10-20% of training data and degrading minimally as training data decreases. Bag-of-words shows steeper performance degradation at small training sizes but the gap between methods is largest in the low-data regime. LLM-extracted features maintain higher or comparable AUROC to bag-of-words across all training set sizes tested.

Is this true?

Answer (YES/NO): NO